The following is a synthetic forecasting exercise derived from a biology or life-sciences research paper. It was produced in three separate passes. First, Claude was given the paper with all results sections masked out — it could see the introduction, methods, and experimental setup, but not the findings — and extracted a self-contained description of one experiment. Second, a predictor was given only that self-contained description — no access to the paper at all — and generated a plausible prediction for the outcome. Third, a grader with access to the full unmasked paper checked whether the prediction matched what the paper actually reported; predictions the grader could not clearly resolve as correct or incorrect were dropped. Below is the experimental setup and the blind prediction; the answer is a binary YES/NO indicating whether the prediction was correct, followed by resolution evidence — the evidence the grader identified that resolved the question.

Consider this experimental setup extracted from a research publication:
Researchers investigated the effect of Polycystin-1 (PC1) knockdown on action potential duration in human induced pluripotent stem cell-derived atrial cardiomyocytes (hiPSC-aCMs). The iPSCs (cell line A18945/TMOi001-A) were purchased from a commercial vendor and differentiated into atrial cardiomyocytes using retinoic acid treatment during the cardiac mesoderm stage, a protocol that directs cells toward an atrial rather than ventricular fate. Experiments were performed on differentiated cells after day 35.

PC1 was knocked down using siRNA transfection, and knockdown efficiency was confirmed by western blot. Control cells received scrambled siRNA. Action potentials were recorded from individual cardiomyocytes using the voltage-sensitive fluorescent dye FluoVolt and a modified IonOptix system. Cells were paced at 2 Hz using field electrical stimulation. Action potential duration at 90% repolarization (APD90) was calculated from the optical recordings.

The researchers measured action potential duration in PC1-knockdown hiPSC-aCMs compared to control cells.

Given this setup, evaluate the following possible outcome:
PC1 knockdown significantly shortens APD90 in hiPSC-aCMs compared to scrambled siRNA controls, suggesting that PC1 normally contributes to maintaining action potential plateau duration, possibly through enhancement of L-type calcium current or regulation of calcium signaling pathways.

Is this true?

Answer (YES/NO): NO